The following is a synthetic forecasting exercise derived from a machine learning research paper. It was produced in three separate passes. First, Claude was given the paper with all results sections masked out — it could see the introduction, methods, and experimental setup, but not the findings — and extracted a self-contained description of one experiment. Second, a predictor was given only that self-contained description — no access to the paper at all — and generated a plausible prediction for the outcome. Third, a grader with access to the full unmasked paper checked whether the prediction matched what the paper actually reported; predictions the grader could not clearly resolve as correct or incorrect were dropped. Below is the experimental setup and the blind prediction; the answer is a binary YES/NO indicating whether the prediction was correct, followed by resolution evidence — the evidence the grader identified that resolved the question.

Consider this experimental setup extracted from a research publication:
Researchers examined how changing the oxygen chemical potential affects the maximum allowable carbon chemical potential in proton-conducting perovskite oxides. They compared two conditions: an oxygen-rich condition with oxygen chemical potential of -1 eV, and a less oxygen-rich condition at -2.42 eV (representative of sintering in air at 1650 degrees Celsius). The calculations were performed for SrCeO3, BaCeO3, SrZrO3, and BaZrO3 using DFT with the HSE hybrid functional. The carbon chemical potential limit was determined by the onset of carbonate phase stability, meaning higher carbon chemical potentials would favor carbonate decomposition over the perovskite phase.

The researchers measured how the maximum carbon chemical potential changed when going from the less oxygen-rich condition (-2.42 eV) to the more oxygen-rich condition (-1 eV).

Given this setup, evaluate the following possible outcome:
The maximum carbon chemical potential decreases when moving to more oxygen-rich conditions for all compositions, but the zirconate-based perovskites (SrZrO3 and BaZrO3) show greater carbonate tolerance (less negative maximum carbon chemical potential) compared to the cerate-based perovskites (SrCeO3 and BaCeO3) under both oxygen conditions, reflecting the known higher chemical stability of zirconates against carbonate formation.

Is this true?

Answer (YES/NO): YES